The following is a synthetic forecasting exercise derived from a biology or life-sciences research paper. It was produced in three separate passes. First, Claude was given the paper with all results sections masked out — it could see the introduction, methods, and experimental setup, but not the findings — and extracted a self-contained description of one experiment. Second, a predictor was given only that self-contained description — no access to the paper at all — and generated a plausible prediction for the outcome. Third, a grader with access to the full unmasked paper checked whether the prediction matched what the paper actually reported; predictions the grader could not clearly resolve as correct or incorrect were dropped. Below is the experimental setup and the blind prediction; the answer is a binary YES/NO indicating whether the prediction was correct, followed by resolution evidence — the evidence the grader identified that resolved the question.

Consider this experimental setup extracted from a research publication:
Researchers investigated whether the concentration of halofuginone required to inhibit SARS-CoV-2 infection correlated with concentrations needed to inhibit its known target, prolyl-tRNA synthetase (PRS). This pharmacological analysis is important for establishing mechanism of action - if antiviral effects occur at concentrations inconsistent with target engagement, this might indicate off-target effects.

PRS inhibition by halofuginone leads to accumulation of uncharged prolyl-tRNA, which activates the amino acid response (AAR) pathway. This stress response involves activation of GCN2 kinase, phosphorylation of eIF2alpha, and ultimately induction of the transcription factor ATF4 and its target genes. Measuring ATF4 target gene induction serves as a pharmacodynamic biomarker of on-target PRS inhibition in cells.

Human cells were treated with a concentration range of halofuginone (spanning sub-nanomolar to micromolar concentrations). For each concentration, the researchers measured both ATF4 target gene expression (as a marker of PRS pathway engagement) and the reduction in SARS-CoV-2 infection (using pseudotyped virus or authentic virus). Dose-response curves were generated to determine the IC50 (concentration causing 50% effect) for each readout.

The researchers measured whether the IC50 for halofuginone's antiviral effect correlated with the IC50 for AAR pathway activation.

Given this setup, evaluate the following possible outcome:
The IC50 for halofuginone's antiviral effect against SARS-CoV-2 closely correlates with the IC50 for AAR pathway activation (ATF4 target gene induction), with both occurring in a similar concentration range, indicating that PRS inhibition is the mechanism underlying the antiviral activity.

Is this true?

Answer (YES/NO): NO